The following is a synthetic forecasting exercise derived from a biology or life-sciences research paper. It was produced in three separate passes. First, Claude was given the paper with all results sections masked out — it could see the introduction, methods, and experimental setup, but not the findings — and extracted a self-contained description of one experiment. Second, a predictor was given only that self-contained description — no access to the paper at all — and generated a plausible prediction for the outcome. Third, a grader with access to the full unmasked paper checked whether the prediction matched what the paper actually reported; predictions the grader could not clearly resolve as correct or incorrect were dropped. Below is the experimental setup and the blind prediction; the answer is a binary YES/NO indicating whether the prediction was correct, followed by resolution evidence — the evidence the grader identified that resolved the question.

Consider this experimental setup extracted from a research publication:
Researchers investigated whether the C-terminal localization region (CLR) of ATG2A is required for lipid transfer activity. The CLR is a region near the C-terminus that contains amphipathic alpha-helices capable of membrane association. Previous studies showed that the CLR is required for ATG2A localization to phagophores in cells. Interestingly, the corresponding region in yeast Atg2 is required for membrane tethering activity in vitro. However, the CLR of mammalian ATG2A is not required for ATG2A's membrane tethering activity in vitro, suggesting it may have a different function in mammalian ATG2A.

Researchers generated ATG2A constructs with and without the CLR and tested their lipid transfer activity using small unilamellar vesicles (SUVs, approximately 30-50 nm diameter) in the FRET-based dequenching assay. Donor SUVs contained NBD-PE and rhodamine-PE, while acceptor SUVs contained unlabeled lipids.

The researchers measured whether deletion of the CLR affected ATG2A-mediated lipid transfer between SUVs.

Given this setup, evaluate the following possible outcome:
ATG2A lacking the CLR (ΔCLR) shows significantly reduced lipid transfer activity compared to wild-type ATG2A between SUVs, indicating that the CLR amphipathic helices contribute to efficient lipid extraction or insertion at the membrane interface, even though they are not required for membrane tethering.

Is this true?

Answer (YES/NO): NO